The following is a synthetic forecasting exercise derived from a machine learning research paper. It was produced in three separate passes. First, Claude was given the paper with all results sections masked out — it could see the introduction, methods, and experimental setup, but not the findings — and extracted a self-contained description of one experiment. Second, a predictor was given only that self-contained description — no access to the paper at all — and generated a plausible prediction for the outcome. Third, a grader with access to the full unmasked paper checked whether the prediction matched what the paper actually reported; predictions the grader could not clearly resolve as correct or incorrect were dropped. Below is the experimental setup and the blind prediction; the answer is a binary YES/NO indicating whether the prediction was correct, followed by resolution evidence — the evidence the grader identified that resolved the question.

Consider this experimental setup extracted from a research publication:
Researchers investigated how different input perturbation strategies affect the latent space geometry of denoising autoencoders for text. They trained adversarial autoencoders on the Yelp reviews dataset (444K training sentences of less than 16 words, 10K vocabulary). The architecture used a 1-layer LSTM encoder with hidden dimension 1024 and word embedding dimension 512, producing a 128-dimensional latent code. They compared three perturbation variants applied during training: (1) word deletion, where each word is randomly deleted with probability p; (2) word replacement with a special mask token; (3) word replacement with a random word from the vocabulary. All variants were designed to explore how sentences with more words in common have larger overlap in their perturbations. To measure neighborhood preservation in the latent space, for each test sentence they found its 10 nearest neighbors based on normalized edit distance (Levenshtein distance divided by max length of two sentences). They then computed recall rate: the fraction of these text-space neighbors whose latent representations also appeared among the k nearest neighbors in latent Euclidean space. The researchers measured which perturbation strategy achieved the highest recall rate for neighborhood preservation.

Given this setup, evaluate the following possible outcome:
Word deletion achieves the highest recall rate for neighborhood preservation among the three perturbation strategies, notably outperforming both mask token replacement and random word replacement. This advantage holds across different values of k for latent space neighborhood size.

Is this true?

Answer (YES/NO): NO